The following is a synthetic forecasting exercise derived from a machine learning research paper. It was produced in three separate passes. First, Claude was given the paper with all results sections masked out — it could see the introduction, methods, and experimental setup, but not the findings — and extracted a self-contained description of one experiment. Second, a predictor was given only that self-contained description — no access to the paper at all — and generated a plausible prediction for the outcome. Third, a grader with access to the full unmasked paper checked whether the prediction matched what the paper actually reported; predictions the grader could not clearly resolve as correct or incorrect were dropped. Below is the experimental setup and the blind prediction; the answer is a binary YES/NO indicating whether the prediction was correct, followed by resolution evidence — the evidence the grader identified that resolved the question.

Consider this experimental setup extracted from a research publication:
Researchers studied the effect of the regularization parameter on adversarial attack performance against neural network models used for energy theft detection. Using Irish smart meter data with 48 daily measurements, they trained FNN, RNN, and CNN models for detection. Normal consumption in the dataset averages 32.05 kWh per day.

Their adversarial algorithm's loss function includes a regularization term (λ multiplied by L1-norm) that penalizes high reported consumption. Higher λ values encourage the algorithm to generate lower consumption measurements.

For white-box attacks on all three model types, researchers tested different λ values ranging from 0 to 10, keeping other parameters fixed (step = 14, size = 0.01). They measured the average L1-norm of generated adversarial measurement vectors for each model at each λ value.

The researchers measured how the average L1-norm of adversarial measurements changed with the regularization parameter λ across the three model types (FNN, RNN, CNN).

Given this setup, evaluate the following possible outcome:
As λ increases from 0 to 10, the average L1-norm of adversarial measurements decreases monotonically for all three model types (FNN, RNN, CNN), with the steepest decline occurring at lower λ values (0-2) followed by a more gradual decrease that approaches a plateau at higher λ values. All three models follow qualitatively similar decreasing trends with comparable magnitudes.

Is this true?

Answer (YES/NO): NO